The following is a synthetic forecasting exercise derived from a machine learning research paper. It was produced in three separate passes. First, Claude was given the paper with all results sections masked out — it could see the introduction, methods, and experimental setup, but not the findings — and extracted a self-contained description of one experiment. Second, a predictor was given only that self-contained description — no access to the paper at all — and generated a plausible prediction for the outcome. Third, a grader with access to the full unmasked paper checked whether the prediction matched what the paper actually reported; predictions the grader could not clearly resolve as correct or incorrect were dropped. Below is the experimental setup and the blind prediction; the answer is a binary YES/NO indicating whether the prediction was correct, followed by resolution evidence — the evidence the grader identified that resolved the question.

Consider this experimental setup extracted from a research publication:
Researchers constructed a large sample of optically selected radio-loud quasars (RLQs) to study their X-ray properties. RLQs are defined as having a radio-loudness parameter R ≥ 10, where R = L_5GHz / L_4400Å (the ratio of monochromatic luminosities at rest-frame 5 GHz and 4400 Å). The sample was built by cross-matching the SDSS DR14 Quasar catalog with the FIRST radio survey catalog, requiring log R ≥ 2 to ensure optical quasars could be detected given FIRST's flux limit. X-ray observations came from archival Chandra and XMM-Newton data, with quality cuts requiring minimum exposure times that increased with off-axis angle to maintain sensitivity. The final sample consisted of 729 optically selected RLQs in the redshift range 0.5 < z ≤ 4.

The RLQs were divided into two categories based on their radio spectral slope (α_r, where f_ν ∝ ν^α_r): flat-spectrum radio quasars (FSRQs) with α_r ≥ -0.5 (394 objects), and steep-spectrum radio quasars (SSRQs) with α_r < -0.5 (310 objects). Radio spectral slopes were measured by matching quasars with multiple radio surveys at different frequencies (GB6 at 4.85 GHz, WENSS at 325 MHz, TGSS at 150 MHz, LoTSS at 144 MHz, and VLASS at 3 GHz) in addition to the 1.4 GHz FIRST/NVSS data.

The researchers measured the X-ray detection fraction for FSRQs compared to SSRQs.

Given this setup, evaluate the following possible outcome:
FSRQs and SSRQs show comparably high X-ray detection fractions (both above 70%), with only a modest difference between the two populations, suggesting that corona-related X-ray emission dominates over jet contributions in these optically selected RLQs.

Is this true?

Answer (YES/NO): YES